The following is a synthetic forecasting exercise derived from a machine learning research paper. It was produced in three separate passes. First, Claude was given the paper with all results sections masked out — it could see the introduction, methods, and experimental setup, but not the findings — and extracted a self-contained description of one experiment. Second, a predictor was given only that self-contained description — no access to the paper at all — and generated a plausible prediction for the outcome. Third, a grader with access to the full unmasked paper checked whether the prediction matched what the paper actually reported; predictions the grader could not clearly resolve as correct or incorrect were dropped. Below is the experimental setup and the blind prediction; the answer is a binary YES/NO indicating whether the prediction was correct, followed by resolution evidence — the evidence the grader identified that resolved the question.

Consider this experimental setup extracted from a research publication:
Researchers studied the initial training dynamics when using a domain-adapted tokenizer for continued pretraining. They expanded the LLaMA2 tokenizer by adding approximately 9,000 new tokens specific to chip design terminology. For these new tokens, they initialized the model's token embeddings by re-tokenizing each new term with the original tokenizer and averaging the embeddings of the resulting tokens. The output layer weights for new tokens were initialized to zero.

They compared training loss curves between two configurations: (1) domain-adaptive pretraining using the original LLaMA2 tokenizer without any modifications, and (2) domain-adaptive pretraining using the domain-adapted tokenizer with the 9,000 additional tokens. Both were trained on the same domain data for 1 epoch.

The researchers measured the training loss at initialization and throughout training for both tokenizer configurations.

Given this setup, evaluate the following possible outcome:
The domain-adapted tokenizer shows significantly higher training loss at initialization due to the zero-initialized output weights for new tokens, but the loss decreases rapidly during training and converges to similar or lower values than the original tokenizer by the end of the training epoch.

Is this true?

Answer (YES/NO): YES